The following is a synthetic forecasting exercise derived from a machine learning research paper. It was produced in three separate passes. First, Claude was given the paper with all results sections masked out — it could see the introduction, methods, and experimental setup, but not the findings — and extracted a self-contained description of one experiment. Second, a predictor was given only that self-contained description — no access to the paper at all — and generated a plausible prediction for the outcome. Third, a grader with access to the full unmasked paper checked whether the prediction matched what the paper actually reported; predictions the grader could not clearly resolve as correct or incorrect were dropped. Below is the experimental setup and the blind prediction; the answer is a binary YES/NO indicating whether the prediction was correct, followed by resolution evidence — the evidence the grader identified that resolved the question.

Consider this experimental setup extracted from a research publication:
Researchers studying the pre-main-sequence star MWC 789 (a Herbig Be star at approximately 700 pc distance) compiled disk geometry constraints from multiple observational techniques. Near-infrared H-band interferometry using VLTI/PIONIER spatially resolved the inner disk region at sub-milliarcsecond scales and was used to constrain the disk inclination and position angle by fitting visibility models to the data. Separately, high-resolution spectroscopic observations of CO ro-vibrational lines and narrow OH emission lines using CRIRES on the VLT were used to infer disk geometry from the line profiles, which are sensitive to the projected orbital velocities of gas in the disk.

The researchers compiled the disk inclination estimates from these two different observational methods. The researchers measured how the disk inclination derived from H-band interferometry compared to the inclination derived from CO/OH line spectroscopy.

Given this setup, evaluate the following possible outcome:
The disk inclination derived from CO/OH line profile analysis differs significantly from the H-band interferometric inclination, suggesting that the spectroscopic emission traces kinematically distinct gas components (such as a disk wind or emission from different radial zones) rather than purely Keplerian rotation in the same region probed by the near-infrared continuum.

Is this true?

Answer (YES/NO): YES